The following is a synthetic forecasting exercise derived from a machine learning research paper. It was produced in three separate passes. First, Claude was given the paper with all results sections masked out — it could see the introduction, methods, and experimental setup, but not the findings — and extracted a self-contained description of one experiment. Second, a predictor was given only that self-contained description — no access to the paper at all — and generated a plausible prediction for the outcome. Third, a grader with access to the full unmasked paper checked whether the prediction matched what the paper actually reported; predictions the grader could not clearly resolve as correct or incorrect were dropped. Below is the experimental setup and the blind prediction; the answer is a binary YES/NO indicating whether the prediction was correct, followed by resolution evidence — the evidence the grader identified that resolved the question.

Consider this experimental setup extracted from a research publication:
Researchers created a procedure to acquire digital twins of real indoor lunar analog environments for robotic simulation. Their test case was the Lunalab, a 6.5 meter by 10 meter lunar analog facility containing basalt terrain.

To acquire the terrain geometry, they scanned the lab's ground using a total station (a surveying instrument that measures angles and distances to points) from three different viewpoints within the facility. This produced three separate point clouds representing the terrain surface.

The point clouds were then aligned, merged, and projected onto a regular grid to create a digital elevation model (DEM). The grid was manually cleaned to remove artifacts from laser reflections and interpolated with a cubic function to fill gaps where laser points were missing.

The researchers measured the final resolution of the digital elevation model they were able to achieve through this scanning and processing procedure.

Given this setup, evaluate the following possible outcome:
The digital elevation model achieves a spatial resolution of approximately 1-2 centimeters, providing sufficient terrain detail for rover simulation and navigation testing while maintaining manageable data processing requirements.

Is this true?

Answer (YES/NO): YES